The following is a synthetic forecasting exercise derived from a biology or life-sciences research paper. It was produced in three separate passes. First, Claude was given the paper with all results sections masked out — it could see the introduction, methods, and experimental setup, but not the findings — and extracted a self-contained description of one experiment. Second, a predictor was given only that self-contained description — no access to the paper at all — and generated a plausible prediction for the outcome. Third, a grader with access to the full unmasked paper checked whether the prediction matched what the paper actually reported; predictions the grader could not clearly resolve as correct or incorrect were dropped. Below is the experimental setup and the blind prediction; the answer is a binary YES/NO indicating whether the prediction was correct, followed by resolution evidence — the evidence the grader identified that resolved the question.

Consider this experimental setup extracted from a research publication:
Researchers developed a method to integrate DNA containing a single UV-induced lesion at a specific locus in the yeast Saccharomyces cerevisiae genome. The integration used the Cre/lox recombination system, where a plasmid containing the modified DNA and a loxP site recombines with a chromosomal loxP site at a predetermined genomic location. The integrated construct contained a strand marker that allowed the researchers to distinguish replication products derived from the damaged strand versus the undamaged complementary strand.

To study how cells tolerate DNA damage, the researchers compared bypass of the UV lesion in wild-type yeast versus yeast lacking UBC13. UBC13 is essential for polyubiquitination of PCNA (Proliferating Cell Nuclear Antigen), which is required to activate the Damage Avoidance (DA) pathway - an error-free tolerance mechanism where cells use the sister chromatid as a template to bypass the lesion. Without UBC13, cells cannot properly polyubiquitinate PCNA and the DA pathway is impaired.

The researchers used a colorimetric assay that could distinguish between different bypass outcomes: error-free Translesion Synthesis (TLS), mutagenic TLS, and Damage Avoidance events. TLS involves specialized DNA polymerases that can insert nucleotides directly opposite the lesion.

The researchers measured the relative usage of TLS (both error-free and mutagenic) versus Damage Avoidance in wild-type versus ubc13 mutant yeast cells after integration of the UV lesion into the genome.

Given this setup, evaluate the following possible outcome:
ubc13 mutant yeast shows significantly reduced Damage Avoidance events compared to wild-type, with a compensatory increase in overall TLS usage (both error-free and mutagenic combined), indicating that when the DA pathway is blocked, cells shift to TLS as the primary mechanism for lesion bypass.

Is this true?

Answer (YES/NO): YES